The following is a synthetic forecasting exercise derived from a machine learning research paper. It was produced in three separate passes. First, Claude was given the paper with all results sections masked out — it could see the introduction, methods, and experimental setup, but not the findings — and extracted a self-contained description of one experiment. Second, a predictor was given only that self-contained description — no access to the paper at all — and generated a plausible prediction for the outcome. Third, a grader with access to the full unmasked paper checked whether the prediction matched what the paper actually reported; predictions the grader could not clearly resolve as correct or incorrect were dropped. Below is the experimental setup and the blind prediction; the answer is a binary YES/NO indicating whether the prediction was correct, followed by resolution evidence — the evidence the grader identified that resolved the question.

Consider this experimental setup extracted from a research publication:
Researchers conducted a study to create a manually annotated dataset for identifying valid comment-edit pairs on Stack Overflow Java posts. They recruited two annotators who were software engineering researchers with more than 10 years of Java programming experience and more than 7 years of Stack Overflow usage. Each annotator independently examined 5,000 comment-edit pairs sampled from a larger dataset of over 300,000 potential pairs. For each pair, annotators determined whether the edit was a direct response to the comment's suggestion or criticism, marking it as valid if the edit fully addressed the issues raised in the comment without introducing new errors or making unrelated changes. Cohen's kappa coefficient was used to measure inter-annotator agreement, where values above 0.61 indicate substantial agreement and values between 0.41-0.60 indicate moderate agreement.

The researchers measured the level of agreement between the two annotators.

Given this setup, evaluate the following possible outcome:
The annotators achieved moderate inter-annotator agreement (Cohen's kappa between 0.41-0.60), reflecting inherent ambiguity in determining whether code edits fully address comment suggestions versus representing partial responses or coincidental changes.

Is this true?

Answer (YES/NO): NO